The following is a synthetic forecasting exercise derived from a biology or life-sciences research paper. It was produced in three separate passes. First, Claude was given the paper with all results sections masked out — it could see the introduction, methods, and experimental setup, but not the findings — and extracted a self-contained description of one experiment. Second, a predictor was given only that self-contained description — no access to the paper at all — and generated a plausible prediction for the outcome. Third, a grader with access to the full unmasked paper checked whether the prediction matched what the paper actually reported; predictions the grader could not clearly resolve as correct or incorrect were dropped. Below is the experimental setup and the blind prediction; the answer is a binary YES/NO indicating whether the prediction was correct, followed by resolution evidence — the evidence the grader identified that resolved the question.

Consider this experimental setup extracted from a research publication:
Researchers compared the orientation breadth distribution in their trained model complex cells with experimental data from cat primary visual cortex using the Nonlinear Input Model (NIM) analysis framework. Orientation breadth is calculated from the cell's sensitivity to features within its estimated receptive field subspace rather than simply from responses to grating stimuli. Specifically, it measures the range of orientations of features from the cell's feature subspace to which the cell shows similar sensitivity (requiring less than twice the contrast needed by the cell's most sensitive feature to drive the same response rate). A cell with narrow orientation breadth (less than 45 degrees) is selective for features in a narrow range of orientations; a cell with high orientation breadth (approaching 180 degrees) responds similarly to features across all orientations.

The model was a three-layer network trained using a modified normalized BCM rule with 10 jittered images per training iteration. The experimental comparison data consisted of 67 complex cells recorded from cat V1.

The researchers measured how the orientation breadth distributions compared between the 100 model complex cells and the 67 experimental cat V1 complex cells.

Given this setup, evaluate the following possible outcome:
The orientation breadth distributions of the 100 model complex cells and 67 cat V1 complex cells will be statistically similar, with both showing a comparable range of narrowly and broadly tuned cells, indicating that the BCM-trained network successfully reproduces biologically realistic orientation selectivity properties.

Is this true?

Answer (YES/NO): NO